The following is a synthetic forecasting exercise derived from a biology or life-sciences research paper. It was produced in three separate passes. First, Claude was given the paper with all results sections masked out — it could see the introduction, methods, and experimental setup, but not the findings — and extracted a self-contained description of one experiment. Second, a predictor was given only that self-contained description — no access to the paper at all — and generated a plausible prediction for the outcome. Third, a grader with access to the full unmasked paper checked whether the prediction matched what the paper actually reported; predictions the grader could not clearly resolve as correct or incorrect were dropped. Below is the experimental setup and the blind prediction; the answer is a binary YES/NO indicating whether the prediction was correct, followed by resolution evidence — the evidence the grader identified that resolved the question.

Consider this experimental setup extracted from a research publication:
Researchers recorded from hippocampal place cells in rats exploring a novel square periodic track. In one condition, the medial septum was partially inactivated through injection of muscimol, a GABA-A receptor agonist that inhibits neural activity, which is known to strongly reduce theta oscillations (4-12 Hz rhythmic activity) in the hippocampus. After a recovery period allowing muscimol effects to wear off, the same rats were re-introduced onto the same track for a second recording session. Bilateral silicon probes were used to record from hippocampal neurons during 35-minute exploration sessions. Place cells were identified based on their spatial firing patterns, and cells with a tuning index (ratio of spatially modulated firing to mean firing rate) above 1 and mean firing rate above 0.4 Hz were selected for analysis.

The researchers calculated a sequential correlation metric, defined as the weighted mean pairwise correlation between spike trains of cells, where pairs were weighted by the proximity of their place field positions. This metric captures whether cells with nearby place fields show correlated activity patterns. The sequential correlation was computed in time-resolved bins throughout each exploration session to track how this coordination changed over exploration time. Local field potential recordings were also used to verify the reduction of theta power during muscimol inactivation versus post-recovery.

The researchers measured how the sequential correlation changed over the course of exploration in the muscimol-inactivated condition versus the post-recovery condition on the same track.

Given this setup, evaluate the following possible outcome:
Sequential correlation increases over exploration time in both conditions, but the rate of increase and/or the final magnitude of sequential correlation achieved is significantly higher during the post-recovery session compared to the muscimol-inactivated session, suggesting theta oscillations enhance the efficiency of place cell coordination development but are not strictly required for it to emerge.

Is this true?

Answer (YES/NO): NO